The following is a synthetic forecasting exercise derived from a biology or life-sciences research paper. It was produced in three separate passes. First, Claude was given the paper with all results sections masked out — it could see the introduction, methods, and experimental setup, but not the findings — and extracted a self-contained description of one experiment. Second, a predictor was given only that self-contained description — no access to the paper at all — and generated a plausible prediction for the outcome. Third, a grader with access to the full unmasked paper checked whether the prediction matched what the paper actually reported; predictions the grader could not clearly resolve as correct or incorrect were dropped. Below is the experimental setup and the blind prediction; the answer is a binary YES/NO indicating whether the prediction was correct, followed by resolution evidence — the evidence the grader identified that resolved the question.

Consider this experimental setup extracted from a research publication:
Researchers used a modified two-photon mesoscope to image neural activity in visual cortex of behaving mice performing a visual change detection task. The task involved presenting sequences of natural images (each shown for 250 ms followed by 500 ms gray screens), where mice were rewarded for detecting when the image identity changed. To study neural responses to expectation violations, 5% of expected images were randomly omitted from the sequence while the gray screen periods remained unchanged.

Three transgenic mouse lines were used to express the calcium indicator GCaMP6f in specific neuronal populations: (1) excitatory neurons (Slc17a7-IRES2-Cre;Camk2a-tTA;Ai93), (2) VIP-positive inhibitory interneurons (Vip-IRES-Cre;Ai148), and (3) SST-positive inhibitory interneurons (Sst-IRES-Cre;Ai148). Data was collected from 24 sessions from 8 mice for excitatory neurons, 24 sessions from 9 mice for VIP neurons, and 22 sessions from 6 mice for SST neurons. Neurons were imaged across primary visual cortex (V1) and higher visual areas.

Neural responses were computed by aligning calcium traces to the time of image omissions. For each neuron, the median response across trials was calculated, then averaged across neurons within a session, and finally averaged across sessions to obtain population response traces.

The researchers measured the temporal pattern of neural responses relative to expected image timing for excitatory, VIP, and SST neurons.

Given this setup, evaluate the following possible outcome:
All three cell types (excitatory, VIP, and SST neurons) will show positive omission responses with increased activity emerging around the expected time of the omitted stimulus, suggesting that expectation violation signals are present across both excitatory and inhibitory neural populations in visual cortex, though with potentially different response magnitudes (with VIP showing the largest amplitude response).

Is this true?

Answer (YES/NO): NO